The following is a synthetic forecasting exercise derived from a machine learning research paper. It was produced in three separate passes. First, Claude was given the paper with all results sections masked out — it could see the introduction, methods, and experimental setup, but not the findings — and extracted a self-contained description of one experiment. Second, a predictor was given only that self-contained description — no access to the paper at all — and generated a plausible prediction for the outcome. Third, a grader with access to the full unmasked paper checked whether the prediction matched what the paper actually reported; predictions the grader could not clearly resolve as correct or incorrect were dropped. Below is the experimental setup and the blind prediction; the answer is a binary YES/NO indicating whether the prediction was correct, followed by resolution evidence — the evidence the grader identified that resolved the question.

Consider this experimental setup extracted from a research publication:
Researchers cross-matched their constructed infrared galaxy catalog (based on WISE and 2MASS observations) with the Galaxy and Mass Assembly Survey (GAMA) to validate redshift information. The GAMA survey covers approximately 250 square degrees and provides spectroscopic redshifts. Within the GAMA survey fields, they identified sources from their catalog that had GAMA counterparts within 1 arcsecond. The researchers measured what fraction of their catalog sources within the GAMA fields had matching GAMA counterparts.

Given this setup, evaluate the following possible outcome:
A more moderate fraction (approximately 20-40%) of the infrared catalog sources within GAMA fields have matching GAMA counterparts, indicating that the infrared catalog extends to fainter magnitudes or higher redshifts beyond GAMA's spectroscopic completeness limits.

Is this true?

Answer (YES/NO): NO